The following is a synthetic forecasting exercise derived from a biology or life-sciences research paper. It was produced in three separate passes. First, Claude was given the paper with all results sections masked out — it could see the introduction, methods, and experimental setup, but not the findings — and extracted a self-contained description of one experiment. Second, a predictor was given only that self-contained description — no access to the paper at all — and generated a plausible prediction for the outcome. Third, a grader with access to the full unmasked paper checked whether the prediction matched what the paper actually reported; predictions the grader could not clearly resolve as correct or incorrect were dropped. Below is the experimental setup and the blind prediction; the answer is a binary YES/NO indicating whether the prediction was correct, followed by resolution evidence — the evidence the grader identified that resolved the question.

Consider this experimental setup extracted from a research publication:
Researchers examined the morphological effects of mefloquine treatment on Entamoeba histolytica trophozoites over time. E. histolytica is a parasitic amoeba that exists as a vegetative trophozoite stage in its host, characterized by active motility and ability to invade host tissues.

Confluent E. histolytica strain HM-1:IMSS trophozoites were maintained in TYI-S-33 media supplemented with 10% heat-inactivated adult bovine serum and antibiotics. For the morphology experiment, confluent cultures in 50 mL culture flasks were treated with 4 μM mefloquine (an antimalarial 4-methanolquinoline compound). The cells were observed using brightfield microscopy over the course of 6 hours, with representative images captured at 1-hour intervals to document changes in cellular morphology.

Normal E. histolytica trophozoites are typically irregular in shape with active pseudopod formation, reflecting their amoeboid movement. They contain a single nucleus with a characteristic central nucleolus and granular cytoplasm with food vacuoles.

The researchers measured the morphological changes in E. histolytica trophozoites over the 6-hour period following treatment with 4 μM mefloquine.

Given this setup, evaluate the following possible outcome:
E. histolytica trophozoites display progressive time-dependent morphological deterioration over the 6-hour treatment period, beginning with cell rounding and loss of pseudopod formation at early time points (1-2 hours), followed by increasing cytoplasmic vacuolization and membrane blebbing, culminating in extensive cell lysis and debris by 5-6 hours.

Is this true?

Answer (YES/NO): NO